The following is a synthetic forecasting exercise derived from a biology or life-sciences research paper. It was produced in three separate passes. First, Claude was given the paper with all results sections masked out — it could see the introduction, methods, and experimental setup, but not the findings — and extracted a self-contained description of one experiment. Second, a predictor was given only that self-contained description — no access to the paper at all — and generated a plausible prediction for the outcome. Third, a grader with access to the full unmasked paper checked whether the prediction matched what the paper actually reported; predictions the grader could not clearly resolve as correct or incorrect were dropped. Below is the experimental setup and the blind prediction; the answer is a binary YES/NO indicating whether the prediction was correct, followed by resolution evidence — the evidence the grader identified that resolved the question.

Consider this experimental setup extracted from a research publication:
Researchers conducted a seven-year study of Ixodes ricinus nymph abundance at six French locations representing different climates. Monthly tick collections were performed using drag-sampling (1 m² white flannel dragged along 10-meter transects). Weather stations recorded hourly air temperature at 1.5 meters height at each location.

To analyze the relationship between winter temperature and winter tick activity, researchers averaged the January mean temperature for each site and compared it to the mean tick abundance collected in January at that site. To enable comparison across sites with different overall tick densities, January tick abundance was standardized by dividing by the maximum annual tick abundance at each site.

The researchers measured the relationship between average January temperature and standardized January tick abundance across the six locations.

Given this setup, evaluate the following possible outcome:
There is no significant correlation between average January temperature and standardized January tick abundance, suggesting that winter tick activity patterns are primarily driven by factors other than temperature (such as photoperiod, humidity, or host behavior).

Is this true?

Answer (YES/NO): NO